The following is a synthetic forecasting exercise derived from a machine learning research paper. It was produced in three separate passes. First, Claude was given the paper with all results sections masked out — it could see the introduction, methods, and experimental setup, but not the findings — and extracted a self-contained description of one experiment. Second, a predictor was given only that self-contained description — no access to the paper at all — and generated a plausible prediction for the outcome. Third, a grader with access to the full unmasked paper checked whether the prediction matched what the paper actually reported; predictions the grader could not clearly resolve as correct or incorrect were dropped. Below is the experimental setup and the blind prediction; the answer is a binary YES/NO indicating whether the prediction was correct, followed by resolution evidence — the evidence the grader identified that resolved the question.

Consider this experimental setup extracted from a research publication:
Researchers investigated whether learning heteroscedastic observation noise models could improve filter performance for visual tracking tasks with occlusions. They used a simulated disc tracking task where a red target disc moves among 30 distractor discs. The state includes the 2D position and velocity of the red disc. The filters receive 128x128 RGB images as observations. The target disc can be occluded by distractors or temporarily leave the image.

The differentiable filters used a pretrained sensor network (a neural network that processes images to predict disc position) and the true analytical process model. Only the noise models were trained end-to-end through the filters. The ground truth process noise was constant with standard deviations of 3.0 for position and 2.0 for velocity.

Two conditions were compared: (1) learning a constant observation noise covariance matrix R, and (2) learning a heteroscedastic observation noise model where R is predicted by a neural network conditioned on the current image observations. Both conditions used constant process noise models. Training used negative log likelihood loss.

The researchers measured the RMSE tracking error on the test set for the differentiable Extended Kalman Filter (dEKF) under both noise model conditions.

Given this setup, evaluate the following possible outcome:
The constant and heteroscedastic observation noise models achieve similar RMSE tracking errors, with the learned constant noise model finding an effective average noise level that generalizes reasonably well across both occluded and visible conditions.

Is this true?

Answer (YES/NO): NO